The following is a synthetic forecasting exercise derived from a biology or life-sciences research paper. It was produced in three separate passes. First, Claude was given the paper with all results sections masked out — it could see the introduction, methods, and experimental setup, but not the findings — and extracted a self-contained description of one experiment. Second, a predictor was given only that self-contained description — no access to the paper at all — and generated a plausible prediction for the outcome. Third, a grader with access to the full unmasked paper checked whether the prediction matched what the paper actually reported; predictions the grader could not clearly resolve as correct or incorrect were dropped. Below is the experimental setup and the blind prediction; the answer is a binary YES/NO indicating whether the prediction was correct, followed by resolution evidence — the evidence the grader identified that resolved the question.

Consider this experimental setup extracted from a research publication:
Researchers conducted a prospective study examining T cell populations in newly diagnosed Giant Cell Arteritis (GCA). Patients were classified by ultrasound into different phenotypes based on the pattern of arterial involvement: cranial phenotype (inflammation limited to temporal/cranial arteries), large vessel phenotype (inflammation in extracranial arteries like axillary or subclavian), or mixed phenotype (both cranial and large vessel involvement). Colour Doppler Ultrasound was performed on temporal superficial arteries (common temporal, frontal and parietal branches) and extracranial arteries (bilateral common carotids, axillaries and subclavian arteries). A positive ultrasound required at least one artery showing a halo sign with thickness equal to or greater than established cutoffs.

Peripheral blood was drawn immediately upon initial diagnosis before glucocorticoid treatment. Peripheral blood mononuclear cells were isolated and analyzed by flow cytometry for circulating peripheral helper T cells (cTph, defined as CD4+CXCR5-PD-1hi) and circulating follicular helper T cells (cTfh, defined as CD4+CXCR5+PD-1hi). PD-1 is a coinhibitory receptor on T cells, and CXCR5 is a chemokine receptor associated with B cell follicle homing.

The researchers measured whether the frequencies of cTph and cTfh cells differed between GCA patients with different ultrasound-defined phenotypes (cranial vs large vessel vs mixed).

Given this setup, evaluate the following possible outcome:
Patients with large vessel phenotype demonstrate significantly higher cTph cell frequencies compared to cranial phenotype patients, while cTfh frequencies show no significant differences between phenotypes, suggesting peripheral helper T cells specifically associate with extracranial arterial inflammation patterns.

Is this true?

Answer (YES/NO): NO